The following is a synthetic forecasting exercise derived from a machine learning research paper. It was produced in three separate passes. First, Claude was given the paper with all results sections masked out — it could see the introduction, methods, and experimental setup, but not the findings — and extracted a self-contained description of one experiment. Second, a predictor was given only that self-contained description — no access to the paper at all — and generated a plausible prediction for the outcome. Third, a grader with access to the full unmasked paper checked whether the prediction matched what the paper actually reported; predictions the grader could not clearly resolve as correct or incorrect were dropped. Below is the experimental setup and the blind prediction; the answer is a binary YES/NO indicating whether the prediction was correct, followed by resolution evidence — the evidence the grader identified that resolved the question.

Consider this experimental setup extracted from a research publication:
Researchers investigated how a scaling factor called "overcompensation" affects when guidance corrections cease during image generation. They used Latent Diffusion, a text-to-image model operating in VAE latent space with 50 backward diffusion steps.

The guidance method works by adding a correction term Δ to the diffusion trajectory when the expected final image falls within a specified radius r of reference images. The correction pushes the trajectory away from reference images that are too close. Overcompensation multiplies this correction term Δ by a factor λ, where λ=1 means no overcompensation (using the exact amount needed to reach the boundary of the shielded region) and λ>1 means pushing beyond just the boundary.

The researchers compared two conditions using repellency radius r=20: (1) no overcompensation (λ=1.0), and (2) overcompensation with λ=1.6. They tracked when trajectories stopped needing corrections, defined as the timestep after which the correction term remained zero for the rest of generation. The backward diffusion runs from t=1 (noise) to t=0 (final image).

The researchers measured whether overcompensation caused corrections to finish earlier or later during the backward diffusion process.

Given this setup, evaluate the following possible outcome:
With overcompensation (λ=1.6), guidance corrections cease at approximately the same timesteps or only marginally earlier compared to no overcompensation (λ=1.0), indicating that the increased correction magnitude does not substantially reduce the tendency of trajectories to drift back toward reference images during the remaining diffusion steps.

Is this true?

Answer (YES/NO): NO